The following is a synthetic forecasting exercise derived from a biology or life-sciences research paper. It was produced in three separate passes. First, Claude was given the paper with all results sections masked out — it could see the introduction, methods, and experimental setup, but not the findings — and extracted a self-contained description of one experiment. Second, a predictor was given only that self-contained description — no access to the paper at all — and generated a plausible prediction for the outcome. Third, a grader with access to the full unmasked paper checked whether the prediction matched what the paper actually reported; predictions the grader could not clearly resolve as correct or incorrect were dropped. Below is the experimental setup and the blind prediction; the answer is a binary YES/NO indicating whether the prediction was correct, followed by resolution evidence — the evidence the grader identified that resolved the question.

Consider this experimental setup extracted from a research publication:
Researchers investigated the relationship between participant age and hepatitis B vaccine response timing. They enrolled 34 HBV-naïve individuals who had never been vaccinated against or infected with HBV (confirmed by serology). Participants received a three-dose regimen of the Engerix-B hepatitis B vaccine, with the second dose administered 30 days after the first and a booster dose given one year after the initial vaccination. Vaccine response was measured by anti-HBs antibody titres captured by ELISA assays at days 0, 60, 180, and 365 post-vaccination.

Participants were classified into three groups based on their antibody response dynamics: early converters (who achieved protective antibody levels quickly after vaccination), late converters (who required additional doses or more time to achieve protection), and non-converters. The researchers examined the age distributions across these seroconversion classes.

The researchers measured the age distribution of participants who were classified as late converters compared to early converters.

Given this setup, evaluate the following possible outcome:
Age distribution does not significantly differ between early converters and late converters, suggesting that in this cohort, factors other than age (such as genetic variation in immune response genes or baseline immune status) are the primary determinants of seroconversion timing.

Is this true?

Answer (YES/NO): NO